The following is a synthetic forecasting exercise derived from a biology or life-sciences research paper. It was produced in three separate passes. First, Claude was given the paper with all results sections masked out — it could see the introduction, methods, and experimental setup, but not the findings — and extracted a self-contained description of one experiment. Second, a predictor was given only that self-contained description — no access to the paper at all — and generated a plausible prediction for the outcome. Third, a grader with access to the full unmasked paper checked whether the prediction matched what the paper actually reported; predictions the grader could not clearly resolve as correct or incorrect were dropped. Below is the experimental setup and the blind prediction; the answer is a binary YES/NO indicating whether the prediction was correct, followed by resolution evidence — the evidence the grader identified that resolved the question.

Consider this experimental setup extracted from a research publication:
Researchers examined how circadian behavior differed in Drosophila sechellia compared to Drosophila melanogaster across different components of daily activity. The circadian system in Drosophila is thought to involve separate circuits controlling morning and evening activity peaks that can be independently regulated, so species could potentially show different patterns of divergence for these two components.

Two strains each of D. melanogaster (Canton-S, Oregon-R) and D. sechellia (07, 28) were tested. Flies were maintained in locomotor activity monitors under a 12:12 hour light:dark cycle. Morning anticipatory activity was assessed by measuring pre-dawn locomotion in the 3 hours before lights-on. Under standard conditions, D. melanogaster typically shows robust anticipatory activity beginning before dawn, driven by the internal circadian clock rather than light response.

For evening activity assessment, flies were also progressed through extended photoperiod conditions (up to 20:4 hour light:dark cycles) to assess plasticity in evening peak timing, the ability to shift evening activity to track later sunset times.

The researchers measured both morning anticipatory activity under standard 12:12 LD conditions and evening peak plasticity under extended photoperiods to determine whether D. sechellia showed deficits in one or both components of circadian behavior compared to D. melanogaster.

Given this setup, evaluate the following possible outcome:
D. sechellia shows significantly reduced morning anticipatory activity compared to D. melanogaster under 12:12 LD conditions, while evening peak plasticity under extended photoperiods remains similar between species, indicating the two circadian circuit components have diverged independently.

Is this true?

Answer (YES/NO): NO